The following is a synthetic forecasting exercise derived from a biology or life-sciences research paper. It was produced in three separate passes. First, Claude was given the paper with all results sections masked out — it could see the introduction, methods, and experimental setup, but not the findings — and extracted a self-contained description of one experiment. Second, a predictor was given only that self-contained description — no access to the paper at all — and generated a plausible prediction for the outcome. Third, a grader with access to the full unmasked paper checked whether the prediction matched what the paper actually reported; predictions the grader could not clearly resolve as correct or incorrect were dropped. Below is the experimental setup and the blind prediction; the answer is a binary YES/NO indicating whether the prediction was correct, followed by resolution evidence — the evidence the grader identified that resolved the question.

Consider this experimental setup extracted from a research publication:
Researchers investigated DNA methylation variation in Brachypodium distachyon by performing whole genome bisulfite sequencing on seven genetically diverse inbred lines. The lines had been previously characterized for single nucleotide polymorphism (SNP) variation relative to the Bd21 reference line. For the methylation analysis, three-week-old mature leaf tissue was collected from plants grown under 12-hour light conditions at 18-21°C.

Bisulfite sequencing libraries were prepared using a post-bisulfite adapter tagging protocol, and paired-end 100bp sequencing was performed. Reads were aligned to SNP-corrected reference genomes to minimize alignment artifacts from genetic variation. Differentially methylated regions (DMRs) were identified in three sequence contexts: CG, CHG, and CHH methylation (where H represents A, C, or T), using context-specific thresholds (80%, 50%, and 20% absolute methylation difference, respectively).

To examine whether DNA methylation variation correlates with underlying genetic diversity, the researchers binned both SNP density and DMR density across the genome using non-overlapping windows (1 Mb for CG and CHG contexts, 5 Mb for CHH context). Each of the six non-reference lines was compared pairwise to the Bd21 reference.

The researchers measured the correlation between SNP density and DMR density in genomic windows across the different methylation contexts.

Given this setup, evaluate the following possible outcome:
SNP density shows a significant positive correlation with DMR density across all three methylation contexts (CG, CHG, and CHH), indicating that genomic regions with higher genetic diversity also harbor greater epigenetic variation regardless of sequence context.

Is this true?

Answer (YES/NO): YES